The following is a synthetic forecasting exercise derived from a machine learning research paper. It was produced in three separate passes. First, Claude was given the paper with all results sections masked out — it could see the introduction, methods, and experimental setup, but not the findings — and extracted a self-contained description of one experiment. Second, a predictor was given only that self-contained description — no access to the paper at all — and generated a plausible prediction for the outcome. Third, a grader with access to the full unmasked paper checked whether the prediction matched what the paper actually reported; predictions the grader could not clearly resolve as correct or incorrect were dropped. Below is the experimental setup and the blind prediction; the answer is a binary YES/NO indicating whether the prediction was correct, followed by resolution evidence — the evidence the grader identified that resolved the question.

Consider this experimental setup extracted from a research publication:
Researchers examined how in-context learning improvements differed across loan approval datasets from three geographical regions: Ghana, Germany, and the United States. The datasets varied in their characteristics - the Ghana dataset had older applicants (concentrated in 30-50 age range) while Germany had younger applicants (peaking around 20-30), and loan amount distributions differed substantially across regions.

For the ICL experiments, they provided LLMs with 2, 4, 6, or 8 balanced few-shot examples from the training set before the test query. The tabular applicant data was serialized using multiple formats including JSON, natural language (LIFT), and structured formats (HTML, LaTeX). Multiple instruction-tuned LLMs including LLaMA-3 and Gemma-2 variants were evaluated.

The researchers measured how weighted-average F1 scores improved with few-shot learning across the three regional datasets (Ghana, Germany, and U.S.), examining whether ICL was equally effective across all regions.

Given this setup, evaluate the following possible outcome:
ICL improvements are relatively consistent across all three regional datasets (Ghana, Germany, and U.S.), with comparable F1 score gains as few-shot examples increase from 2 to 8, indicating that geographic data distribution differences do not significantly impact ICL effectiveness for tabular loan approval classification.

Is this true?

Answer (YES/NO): NO